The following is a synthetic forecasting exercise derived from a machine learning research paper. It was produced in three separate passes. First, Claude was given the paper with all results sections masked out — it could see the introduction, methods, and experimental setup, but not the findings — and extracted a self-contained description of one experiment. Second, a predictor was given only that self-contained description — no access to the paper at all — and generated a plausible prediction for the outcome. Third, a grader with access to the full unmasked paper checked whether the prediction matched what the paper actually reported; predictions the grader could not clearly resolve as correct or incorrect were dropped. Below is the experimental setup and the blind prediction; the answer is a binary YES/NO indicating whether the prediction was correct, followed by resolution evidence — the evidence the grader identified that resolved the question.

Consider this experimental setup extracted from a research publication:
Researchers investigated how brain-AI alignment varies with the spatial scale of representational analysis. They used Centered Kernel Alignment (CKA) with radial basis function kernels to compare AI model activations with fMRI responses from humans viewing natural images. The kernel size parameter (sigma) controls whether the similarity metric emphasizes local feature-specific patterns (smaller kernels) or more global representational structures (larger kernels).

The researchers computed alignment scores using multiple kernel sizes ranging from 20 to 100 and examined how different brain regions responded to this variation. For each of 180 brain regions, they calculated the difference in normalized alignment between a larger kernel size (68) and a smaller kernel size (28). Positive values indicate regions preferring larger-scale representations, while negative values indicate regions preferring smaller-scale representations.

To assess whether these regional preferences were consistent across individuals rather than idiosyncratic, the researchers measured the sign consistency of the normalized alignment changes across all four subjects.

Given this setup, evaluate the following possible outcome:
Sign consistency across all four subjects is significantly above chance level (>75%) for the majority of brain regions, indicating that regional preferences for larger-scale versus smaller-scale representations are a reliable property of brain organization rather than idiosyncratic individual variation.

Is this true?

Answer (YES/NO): YES